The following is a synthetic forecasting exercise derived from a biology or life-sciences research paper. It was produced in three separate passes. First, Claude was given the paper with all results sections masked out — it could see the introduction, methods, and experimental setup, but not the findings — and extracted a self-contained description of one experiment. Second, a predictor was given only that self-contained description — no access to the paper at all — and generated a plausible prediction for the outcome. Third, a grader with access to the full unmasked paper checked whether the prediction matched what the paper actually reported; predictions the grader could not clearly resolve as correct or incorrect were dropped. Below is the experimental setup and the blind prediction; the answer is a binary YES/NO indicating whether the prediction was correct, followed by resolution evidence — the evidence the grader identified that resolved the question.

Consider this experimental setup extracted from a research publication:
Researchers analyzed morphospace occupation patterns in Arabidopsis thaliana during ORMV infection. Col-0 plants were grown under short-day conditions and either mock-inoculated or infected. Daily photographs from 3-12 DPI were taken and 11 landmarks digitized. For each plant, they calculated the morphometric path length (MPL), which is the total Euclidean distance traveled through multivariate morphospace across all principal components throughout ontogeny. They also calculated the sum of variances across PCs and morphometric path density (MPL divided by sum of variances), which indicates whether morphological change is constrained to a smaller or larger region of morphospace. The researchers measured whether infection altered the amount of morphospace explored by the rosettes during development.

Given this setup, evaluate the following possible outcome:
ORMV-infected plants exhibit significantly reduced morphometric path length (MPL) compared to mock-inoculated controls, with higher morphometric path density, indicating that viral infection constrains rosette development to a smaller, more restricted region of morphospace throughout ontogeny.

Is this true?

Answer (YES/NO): YES